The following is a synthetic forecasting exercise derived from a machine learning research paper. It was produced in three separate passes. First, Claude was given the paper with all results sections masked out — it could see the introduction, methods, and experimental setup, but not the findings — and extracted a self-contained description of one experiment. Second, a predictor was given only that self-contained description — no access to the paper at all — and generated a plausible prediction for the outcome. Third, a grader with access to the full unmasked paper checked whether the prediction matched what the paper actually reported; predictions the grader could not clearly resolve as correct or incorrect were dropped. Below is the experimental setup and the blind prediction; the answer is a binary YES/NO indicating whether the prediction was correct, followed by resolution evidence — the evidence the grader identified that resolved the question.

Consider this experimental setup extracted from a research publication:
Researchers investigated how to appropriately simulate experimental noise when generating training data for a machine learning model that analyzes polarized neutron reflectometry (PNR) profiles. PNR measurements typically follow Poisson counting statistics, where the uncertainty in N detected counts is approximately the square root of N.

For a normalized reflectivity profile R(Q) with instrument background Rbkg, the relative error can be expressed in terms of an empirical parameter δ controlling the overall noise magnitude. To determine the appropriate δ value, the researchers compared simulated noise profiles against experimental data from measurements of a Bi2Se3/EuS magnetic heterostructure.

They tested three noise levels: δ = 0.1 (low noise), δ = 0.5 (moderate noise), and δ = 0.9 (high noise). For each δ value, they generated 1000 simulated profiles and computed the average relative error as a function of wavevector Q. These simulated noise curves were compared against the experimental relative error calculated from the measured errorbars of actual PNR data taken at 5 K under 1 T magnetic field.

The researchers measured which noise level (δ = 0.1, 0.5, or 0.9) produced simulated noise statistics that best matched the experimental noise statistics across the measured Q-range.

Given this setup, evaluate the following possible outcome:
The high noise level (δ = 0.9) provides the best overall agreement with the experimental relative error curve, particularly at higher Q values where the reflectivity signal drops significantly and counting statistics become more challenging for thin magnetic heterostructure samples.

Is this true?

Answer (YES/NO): NO